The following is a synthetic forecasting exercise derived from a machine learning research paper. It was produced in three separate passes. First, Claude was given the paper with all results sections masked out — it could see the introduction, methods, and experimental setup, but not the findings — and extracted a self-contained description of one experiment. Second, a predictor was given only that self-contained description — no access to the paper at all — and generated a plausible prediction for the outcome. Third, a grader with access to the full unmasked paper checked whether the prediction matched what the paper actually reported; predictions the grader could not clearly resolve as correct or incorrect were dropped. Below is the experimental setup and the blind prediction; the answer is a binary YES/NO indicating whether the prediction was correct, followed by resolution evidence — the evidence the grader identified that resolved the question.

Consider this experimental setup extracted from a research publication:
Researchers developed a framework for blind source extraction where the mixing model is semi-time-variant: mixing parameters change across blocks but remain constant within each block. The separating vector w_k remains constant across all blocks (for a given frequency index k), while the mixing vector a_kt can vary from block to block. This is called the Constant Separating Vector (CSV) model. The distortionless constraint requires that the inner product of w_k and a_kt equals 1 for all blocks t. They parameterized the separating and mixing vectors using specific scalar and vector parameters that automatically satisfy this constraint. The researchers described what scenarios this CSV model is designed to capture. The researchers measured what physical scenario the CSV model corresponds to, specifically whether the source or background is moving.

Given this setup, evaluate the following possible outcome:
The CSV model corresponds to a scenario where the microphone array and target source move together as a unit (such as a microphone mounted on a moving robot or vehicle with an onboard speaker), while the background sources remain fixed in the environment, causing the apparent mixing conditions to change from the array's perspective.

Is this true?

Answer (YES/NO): NO